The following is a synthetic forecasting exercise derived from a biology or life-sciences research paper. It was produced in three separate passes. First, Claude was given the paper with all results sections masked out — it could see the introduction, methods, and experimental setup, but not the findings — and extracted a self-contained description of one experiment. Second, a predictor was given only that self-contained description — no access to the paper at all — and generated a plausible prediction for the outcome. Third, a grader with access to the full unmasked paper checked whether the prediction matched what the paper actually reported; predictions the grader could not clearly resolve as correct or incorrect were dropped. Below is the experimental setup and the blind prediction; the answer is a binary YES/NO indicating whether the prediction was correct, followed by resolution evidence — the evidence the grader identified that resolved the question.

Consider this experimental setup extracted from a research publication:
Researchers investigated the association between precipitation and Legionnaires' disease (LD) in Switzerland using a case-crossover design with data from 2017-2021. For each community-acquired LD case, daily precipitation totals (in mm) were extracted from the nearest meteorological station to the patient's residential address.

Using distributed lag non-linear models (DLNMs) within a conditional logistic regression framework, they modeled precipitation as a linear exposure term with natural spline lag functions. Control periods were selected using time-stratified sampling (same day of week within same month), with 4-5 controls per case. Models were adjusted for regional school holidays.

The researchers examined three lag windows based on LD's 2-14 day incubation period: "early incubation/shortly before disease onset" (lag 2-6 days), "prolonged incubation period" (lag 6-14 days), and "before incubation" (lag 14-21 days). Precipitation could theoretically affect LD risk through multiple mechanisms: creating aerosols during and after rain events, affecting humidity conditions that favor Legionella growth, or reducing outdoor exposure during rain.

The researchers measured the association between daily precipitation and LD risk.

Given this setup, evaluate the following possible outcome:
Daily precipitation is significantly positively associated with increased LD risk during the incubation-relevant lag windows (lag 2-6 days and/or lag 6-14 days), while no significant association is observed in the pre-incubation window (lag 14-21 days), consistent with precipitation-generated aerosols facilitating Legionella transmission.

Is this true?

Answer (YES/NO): NO